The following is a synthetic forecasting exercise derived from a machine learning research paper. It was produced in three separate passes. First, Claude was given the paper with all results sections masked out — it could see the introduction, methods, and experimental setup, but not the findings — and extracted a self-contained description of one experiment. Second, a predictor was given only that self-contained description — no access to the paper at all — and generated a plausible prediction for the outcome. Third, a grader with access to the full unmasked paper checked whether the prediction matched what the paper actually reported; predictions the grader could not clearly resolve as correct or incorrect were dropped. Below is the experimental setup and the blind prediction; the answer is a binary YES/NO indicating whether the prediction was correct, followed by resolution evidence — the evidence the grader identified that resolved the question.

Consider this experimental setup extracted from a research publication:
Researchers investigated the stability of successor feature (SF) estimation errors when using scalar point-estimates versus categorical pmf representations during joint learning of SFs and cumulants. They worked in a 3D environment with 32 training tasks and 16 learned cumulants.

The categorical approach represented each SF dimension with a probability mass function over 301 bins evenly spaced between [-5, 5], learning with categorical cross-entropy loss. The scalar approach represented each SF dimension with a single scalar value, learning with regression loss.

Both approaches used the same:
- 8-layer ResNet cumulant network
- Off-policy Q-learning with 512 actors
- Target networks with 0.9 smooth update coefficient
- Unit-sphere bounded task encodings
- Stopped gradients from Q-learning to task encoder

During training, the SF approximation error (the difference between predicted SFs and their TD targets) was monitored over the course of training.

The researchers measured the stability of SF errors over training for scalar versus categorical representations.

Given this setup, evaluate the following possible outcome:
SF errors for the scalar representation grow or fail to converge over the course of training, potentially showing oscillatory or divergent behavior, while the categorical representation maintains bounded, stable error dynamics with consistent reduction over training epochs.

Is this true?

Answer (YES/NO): NO